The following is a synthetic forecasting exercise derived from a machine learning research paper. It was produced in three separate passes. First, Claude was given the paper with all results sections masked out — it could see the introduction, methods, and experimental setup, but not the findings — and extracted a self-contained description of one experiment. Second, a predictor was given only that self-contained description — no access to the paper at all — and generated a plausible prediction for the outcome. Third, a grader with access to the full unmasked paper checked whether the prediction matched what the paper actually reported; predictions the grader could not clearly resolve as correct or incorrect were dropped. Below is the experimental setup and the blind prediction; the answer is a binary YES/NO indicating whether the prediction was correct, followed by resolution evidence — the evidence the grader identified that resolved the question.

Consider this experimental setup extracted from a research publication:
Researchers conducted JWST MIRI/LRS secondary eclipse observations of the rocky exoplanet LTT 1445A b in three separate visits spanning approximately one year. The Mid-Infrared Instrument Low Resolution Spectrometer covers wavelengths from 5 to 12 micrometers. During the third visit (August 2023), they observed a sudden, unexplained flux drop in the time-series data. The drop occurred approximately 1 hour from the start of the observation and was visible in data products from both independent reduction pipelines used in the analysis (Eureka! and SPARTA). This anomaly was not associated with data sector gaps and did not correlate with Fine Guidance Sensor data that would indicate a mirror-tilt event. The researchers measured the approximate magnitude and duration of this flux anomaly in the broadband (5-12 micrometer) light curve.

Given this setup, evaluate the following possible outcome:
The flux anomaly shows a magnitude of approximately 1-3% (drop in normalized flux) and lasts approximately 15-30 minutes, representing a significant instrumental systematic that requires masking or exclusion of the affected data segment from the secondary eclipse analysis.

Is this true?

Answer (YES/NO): NO